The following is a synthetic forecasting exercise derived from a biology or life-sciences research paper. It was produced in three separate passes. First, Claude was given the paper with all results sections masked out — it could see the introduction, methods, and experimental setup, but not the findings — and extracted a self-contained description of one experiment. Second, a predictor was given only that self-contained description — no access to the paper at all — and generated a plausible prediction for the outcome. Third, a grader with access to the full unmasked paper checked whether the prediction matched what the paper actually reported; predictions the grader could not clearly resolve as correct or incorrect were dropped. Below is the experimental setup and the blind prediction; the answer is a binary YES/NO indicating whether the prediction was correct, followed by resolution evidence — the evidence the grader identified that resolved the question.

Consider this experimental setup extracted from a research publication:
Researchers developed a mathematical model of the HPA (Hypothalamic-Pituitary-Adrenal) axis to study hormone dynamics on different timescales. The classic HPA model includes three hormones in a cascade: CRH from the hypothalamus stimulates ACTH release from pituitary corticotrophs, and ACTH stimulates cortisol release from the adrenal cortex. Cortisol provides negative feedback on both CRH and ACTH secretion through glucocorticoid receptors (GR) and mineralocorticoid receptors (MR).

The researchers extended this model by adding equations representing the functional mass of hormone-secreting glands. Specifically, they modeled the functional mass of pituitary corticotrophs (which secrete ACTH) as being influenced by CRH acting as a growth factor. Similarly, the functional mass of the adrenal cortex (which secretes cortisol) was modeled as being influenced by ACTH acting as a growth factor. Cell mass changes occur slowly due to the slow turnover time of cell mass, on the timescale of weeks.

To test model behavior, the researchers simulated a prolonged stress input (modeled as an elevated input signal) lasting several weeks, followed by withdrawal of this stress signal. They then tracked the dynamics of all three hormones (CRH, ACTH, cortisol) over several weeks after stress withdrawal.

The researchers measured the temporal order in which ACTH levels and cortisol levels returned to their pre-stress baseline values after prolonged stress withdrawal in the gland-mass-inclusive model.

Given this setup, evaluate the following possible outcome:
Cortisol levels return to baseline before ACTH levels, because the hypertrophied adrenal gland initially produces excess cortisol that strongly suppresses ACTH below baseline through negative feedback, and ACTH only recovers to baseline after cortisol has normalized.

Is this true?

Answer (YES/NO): YES